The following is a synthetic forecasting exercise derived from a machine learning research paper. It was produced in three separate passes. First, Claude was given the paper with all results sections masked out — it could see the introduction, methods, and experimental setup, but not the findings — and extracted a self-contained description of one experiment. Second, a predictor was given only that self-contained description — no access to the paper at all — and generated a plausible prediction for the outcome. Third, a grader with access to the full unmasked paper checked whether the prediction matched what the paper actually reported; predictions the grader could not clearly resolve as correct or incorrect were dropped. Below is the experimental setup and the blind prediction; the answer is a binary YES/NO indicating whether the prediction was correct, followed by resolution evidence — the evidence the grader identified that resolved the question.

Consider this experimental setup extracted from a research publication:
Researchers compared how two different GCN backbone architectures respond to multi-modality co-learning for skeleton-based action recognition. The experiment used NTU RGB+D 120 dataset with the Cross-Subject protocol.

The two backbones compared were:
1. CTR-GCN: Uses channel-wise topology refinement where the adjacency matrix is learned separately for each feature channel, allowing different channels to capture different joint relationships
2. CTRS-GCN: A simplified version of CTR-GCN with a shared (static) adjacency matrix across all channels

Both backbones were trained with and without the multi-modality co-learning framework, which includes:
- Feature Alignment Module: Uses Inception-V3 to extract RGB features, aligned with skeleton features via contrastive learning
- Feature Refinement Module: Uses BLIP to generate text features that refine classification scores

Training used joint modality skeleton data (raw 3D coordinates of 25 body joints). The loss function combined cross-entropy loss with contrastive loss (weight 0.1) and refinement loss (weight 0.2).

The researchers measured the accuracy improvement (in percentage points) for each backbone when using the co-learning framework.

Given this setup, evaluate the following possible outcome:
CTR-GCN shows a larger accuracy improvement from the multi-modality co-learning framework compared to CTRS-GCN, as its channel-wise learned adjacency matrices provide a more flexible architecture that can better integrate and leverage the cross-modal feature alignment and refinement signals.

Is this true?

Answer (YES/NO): NO